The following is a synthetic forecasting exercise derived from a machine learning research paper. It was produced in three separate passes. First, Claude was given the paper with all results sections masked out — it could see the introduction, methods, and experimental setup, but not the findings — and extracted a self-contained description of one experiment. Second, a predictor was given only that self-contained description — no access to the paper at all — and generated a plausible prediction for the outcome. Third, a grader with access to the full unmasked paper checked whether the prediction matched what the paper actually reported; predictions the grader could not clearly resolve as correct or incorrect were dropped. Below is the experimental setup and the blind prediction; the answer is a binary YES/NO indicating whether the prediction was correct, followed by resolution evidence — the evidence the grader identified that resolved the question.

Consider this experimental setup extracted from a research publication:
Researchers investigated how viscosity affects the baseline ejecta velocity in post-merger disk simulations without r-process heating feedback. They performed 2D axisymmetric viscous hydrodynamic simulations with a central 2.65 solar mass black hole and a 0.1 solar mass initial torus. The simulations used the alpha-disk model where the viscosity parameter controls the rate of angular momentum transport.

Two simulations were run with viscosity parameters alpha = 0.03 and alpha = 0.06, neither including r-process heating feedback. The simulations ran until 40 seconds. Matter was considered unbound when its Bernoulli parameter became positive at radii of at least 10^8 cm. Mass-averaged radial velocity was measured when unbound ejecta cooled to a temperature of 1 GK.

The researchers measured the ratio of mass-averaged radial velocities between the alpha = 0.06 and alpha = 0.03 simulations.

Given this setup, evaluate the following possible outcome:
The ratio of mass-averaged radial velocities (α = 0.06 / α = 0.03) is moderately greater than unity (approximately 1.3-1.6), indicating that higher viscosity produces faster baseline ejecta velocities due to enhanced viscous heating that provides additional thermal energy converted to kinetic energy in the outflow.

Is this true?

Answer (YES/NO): NO